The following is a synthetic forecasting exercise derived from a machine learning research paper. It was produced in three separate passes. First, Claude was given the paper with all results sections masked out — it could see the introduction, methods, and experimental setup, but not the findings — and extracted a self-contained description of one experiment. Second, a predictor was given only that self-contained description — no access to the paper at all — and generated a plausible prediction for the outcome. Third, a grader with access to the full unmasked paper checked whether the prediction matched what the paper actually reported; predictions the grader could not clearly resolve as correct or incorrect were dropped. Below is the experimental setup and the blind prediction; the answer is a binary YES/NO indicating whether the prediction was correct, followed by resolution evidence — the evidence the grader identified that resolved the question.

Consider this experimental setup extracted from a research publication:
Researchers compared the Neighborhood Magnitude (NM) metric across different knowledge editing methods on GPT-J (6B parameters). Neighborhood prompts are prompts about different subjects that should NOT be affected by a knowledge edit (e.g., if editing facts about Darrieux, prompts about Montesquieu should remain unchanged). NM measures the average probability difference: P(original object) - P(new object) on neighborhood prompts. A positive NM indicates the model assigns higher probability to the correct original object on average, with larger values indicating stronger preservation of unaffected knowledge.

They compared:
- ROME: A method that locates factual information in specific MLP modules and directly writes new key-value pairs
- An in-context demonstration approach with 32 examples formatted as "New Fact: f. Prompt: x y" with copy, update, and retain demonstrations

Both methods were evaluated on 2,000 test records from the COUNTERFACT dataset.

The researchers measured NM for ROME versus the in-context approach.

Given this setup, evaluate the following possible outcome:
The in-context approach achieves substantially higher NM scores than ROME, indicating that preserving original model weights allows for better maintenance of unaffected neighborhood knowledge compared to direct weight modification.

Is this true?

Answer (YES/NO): YES